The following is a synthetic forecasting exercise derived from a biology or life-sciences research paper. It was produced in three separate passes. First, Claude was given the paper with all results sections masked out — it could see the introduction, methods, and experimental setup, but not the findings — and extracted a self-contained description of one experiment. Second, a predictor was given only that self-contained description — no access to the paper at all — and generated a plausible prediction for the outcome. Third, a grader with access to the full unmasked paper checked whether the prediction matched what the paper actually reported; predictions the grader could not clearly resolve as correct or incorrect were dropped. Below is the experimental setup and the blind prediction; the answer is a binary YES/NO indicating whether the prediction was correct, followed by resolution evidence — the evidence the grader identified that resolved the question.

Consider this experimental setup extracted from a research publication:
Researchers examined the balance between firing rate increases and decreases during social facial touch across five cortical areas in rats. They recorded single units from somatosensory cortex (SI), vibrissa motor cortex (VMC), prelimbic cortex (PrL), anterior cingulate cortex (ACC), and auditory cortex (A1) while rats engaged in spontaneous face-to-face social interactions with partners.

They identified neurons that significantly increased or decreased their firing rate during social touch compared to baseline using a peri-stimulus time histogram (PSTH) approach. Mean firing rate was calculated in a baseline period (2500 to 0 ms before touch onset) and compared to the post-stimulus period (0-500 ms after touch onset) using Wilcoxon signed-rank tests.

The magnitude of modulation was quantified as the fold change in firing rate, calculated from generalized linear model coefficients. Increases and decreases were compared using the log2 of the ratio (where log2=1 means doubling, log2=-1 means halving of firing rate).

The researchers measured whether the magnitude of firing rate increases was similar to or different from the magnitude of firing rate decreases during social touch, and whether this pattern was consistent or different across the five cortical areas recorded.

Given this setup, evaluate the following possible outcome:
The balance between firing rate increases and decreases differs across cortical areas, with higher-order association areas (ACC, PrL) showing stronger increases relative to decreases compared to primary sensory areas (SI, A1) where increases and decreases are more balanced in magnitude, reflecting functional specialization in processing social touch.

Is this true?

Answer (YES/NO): NO